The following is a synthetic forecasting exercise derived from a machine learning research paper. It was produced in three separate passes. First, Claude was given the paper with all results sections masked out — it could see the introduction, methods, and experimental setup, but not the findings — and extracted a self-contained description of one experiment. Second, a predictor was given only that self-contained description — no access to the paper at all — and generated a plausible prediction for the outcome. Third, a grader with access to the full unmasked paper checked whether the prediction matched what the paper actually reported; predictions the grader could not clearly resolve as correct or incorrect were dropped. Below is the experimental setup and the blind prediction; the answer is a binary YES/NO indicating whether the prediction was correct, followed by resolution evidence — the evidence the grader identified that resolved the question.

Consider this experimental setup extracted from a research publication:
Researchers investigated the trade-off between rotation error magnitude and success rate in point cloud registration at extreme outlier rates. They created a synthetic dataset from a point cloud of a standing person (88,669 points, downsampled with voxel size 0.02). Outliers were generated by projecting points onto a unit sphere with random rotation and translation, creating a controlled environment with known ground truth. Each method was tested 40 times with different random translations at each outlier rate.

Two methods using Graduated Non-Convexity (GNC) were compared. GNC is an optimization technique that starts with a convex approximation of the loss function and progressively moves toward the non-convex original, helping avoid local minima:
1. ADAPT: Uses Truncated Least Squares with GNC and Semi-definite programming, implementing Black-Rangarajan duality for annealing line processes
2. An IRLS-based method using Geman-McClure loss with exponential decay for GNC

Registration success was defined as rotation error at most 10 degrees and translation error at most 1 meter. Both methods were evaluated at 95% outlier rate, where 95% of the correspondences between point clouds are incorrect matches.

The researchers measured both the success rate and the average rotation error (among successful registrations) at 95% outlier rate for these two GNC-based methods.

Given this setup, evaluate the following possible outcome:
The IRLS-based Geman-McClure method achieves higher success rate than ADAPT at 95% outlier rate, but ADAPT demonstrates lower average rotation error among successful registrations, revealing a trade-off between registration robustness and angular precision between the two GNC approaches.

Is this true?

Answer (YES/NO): YES